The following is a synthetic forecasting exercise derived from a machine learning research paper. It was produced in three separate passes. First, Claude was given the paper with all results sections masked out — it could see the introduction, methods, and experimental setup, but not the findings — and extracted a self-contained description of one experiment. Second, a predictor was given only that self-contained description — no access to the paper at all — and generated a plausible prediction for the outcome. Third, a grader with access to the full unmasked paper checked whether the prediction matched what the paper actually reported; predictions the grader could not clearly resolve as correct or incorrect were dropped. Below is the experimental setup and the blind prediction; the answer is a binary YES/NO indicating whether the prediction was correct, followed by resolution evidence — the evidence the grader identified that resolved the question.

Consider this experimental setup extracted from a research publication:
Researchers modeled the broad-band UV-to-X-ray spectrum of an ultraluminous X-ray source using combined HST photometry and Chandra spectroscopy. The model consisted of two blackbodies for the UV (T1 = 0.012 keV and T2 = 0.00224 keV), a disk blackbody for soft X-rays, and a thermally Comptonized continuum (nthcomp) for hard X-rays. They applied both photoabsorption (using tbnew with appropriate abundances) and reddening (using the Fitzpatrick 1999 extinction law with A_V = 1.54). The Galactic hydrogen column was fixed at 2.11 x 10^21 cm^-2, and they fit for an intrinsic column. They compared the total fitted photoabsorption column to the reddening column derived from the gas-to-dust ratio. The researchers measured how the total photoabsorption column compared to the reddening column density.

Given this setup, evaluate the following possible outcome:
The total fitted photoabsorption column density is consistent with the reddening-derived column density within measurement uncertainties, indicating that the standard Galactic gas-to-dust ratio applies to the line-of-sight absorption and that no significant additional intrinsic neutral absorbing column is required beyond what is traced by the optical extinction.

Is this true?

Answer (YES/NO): NO